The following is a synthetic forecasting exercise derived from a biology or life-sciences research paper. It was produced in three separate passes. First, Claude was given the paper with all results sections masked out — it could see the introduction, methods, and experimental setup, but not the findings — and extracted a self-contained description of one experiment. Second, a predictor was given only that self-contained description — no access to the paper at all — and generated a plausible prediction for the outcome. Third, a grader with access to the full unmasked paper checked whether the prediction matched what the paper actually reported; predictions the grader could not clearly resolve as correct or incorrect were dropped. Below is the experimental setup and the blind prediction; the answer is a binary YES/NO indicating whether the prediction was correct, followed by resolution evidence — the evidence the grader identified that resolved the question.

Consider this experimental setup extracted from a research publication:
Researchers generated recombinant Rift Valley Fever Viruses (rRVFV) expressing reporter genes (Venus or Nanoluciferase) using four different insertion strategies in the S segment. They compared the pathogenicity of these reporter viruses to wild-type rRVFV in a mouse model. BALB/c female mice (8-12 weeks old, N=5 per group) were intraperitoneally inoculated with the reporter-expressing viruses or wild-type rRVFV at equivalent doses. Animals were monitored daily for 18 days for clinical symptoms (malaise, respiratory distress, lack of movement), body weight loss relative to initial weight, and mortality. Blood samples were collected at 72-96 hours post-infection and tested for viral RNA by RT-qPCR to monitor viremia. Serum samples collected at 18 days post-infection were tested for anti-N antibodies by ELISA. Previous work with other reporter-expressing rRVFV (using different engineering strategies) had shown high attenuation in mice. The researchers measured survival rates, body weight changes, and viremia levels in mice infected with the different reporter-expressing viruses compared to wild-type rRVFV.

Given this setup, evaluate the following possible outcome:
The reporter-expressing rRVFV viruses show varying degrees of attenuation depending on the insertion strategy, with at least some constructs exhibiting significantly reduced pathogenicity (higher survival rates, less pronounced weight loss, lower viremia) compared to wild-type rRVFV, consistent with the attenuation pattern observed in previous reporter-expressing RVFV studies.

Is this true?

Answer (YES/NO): YES